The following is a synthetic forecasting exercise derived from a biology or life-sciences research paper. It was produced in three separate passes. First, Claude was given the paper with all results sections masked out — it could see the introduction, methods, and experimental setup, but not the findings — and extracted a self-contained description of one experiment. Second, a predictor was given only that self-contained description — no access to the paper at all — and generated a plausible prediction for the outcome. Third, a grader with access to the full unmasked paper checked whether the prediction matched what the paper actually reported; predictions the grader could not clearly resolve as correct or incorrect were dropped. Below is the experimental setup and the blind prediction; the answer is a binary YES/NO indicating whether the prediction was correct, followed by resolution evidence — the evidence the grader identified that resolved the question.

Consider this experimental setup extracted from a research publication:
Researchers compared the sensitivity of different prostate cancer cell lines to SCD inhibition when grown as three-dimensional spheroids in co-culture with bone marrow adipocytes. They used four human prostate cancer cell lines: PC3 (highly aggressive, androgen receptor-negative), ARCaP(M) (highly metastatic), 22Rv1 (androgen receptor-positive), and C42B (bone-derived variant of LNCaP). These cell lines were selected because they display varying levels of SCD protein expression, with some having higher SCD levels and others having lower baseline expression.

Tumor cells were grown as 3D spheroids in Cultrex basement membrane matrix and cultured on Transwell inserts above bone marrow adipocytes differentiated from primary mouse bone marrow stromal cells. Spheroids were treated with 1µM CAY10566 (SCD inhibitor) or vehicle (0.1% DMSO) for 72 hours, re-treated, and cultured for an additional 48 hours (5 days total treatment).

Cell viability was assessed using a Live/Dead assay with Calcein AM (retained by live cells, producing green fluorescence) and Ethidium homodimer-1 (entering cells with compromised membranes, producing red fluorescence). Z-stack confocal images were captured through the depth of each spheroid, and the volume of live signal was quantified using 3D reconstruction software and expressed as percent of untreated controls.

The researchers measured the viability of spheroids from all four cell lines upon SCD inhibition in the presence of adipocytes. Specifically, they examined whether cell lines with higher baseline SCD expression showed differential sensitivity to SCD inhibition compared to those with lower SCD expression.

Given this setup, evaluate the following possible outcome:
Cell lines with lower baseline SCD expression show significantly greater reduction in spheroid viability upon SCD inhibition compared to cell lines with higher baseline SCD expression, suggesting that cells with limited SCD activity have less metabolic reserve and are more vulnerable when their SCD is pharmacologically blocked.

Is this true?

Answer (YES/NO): NO